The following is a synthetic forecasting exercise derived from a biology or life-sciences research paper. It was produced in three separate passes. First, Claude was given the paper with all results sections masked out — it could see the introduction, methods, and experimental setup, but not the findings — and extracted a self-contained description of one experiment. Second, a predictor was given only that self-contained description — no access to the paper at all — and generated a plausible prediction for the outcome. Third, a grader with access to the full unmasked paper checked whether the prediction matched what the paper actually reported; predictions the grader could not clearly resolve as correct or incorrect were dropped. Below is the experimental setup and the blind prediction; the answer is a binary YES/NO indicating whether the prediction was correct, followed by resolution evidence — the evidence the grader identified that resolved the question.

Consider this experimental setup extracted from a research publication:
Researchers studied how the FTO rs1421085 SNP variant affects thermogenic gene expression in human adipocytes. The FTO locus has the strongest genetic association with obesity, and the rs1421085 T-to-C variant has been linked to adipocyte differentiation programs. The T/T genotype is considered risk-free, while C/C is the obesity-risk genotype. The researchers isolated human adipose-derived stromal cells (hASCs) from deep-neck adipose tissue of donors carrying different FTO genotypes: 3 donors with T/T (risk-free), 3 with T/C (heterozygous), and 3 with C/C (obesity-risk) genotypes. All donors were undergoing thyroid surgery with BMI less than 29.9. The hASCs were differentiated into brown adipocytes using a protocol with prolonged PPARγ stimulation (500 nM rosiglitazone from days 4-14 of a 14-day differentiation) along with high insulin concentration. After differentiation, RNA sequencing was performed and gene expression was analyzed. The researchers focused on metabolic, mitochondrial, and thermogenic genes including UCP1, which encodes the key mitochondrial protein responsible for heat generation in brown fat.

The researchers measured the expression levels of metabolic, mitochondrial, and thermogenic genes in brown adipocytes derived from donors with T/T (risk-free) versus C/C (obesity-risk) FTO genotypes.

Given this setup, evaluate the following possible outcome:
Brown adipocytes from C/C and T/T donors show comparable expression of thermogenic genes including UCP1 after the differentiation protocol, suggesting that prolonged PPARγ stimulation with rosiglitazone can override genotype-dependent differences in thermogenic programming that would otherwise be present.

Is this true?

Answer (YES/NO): NO